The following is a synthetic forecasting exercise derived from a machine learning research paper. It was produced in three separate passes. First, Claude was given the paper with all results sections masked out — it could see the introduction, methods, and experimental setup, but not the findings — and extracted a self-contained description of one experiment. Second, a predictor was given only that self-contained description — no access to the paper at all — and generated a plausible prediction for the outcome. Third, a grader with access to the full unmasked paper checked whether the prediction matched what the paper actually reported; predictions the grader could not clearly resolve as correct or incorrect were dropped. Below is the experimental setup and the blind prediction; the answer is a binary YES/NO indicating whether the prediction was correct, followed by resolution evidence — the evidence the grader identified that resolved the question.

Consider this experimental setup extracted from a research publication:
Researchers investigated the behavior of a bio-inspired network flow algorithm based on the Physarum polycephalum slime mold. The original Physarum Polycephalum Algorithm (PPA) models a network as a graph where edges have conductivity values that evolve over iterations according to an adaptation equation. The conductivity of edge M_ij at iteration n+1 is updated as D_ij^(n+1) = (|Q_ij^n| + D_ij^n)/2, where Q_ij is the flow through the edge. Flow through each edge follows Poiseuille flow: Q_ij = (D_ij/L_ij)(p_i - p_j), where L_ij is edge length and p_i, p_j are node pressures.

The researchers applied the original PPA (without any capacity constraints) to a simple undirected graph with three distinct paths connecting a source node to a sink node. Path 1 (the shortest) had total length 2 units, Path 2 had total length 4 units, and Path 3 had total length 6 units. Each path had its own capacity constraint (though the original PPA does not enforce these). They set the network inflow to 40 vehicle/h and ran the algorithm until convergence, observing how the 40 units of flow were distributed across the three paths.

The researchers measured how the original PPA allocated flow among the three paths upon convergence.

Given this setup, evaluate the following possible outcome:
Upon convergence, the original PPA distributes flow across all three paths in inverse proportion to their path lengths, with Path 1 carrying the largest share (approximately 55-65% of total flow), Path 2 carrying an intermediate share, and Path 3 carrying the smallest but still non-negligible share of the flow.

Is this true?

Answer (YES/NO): NO